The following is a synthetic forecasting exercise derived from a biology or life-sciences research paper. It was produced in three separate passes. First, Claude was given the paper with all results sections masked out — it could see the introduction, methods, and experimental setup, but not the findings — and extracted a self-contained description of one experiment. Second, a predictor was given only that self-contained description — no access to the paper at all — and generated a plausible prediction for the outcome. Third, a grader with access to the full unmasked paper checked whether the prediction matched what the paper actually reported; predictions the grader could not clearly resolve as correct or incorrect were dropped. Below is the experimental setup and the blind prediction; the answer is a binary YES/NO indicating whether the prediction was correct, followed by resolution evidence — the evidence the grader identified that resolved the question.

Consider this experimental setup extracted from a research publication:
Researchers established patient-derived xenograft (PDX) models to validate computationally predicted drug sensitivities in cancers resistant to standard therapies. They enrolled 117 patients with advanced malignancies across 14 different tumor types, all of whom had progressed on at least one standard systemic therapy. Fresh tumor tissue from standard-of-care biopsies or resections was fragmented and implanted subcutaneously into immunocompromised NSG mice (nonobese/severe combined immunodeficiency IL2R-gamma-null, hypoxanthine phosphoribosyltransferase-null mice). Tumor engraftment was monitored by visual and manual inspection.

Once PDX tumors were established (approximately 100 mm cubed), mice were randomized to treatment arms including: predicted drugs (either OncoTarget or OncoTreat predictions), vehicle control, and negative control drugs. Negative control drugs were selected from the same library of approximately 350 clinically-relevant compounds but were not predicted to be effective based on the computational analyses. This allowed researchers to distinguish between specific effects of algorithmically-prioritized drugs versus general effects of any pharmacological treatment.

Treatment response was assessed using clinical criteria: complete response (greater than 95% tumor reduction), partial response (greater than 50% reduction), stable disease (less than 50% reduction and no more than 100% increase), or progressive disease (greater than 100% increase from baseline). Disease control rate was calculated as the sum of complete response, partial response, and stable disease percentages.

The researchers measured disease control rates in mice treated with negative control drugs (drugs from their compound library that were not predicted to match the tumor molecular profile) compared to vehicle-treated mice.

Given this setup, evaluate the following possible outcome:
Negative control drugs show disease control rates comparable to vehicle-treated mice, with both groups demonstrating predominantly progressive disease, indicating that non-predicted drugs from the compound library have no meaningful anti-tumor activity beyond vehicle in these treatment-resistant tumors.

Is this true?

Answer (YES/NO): YES